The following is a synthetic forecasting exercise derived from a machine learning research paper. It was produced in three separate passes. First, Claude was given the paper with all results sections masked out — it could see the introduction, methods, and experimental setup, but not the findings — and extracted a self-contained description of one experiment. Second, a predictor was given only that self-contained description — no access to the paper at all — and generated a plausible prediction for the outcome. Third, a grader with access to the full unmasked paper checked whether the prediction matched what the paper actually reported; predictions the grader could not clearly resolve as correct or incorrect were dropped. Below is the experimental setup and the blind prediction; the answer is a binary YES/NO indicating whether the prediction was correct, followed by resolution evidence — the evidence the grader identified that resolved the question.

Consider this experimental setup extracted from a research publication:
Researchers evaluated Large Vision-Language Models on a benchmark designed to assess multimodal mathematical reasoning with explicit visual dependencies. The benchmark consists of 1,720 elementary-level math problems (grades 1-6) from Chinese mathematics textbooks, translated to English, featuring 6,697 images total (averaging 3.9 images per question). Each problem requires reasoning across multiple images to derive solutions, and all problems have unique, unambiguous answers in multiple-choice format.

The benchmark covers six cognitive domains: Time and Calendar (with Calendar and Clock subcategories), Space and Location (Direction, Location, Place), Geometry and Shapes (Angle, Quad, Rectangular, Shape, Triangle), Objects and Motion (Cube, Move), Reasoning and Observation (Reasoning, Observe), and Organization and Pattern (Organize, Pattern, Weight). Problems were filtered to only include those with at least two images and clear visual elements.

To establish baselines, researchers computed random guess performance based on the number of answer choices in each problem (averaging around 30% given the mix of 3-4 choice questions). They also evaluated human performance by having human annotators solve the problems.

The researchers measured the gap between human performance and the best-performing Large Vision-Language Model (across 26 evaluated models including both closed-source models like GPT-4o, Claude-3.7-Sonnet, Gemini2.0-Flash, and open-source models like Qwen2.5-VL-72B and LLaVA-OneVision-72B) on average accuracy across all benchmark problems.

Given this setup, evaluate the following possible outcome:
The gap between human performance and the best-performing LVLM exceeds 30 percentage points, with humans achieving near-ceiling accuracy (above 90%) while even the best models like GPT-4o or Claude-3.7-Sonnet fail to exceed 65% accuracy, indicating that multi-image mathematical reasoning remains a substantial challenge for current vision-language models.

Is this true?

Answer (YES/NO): YES